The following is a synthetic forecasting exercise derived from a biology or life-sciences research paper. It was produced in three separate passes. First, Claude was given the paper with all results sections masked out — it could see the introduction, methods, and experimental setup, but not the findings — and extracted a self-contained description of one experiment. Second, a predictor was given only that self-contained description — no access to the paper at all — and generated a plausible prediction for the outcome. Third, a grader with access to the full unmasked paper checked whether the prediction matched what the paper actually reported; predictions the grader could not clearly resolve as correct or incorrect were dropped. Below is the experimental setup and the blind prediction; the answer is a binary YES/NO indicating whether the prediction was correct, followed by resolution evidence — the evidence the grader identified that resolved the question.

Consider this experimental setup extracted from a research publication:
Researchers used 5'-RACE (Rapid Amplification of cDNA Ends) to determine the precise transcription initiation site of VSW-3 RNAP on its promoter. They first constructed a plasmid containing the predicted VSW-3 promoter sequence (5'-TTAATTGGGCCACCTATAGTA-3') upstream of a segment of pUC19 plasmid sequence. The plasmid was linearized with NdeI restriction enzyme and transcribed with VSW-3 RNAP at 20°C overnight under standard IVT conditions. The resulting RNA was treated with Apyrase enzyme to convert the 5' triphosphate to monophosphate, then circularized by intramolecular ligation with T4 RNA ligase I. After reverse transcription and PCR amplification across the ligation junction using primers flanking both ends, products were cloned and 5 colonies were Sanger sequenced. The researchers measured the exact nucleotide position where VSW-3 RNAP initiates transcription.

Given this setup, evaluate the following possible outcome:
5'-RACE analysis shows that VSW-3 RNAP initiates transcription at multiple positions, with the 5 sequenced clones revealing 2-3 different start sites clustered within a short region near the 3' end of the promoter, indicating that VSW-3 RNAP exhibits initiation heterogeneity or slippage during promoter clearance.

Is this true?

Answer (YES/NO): NO